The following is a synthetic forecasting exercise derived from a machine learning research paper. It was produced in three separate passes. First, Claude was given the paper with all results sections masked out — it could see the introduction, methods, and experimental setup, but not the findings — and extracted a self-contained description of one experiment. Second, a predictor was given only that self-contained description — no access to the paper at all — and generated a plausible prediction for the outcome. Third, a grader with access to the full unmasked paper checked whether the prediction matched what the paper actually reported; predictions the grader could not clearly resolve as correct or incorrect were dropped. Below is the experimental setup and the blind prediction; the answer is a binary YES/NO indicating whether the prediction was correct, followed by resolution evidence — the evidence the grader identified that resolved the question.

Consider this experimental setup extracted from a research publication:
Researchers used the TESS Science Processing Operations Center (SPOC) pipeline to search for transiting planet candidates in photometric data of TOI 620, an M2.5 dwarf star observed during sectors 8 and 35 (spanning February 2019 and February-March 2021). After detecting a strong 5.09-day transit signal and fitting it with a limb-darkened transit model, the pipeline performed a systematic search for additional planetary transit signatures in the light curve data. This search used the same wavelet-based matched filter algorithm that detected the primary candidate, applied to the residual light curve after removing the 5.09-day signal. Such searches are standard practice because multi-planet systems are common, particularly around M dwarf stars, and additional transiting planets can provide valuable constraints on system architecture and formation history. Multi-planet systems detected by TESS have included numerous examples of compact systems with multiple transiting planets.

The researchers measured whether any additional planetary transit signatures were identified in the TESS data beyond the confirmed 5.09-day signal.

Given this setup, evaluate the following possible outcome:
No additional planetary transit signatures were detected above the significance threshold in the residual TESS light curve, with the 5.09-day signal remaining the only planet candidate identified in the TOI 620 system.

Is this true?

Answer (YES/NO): YES